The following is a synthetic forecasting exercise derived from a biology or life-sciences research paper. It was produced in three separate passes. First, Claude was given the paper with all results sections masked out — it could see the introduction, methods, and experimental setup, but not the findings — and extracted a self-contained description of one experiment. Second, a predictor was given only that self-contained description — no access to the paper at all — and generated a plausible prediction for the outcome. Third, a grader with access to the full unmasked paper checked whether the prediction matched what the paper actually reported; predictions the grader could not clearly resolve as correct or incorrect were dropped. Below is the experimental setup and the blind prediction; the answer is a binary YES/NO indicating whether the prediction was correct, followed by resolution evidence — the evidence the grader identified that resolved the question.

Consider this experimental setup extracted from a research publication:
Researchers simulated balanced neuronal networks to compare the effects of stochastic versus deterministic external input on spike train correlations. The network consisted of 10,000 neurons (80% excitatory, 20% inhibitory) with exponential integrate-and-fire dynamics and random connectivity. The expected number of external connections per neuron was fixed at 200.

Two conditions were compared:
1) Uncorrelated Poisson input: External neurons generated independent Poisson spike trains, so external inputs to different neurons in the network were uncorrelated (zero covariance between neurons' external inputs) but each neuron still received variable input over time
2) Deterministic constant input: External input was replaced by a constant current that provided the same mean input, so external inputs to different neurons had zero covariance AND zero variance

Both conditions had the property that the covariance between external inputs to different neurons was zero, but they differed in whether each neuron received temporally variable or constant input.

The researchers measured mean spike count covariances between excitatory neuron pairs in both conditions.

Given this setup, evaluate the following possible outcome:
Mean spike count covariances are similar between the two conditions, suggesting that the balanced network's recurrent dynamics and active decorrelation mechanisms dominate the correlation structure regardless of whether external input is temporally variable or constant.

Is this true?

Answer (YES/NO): YES